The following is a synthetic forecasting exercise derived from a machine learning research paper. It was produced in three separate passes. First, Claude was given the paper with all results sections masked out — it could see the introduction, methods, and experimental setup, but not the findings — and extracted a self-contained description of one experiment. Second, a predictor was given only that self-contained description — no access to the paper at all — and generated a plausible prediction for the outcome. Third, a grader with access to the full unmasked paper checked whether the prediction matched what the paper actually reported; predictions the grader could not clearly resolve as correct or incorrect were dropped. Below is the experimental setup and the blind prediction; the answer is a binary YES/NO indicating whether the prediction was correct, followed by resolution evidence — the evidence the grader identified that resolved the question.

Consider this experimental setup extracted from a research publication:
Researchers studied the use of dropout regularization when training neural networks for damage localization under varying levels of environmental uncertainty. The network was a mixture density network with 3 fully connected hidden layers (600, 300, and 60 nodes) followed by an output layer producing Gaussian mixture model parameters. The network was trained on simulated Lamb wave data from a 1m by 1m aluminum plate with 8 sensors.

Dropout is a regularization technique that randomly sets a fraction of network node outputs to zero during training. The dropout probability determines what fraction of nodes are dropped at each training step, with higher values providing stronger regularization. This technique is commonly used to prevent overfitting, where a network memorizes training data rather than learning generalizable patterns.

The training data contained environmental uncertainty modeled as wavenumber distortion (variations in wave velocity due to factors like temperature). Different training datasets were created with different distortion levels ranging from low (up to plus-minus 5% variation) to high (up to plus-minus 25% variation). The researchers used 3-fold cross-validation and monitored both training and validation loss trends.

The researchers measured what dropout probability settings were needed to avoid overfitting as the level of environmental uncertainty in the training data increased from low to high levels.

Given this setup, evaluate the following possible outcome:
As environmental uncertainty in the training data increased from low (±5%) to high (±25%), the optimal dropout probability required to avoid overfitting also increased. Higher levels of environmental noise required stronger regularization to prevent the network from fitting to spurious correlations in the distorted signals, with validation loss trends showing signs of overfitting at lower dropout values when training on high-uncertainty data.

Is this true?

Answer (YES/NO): YES